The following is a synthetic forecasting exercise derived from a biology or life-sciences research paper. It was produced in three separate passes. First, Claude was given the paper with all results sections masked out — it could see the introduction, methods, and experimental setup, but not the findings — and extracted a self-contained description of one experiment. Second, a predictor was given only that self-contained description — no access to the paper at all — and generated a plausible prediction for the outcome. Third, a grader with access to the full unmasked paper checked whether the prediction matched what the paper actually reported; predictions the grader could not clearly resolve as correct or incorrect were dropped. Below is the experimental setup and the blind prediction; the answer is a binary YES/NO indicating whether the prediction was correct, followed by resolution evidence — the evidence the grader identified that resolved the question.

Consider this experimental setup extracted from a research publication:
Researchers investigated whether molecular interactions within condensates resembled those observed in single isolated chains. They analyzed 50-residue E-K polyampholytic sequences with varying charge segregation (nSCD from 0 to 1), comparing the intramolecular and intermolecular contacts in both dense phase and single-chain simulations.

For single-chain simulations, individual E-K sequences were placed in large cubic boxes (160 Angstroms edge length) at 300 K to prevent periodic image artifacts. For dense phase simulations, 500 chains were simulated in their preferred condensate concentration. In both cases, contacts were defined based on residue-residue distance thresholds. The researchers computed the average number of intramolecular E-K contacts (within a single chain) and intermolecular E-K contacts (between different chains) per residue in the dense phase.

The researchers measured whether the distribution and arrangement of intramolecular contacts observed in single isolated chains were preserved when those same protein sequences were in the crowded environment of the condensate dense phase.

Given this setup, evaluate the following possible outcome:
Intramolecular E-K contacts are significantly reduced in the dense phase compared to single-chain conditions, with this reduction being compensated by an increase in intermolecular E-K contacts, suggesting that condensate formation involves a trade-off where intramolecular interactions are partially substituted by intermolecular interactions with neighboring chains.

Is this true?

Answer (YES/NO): NO